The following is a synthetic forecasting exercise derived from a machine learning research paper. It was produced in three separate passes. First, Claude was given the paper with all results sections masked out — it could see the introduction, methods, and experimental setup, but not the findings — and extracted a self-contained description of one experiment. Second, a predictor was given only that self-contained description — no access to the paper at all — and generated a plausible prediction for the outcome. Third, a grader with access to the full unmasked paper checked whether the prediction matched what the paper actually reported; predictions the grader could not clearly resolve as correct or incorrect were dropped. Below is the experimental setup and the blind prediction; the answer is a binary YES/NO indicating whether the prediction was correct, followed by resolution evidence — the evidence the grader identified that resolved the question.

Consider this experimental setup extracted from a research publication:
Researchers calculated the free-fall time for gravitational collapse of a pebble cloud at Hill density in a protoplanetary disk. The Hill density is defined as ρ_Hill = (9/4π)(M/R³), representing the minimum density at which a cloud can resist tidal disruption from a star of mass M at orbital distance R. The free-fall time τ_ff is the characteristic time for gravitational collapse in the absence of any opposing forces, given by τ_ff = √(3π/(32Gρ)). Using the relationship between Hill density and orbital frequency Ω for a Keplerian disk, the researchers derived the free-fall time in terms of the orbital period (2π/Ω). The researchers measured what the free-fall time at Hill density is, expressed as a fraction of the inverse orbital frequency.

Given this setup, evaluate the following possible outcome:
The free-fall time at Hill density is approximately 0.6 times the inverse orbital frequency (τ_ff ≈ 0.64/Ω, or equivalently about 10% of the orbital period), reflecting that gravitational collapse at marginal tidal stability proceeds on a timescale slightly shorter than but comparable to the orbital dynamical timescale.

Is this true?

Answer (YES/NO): YES